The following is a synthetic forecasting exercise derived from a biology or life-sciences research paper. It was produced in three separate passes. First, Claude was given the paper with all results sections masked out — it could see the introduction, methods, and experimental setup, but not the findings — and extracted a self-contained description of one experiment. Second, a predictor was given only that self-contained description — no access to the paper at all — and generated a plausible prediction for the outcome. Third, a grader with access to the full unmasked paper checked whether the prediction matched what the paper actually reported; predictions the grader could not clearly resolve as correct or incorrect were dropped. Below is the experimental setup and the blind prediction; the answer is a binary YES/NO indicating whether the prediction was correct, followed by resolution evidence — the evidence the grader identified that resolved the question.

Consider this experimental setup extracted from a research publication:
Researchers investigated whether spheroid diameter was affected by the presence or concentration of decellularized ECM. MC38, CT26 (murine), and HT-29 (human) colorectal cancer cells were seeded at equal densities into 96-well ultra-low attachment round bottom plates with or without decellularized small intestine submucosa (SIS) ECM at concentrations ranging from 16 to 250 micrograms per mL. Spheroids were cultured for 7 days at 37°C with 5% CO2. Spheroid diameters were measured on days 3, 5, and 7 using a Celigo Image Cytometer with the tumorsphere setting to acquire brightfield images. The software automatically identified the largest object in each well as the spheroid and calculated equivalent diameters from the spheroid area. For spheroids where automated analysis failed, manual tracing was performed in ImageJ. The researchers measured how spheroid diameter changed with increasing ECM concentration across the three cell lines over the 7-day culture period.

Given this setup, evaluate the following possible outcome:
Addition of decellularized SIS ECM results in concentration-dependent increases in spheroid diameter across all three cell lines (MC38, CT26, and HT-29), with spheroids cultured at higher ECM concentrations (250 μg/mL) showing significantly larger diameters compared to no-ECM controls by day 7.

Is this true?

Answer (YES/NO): NO